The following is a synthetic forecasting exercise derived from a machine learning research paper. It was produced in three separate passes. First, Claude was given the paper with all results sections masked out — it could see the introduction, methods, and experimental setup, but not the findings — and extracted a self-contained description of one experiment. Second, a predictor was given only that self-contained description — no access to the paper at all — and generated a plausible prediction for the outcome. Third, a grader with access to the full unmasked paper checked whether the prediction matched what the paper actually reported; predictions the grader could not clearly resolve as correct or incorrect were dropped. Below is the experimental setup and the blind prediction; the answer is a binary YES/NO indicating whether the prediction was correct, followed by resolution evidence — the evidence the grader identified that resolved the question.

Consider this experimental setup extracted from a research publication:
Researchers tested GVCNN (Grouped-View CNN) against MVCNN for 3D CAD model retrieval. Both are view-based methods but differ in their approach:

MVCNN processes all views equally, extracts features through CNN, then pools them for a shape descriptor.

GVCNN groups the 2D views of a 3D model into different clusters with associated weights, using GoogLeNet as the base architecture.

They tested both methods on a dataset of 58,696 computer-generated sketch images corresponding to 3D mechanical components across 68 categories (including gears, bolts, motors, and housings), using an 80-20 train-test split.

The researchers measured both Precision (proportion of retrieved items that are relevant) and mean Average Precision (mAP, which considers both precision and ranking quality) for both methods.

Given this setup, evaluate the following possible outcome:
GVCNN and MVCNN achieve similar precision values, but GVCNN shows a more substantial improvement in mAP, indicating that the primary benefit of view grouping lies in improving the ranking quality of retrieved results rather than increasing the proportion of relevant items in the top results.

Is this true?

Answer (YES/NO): NO